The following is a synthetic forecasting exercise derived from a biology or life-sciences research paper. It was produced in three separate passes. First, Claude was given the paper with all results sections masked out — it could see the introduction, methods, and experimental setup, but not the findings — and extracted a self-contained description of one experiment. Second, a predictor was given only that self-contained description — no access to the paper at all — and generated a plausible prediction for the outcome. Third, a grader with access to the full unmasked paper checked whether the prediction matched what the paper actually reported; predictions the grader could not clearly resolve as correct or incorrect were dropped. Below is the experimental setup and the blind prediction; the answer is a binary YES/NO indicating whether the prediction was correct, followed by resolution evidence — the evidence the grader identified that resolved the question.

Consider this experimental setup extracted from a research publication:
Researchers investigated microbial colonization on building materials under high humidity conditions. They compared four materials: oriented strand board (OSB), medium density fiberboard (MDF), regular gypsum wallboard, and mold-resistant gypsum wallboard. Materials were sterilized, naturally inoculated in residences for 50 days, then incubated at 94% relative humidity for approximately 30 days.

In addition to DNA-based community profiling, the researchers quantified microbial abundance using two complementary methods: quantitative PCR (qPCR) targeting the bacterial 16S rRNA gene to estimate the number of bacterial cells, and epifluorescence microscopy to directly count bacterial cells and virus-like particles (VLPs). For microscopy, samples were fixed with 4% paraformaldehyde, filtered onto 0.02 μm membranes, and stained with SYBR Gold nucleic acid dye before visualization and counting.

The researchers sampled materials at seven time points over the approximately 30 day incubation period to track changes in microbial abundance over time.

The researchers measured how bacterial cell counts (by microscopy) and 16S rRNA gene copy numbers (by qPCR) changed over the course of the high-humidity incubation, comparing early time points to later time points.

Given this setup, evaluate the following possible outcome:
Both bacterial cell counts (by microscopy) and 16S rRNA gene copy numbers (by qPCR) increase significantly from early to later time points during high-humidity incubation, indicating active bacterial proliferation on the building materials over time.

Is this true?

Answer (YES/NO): NO